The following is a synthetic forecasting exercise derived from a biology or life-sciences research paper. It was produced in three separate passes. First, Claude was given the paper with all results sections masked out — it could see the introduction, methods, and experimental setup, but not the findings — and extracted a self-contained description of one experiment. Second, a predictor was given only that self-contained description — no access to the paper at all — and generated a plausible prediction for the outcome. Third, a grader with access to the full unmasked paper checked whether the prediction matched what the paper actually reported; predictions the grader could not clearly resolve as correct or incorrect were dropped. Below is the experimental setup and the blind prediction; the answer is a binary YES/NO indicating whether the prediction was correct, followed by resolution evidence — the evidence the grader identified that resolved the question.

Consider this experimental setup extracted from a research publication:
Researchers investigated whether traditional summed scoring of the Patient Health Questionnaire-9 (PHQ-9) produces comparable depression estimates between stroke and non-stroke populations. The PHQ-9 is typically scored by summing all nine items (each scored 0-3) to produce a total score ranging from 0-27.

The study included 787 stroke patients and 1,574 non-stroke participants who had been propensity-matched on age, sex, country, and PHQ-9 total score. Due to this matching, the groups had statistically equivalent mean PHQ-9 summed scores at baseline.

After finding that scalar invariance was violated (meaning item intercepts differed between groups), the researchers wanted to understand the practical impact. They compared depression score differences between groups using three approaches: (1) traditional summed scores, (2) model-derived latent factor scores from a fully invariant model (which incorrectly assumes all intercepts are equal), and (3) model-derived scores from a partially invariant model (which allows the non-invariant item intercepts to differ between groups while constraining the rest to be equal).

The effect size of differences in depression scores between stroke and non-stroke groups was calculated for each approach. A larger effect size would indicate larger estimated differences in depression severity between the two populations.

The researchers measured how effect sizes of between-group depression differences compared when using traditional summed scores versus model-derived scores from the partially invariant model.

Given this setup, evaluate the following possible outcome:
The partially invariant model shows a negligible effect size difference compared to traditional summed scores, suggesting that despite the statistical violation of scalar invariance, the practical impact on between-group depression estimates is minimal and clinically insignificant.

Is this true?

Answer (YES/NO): NO